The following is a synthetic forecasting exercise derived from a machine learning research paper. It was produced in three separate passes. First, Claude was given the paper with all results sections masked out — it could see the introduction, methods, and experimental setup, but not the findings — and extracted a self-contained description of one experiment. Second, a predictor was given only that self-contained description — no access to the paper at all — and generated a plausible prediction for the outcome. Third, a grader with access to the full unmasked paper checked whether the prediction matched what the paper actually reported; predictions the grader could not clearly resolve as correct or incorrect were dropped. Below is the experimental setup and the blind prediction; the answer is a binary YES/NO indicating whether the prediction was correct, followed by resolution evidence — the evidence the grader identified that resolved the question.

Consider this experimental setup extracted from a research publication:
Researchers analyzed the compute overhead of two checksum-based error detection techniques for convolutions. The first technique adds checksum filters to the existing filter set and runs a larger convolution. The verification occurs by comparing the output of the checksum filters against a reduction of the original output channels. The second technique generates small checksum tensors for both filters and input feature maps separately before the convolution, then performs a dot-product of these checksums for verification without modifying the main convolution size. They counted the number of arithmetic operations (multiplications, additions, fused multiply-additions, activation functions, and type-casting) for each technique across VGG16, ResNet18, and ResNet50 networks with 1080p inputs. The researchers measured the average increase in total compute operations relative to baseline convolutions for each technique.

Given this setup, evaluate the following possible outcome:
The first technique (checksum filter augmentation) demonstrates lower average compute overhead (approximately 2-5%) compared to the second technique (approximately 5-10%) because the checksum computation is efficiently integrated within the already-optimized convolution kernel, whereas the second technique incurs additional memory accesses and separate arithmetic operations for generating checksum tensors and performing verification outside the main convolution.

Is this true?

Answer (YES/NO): NO